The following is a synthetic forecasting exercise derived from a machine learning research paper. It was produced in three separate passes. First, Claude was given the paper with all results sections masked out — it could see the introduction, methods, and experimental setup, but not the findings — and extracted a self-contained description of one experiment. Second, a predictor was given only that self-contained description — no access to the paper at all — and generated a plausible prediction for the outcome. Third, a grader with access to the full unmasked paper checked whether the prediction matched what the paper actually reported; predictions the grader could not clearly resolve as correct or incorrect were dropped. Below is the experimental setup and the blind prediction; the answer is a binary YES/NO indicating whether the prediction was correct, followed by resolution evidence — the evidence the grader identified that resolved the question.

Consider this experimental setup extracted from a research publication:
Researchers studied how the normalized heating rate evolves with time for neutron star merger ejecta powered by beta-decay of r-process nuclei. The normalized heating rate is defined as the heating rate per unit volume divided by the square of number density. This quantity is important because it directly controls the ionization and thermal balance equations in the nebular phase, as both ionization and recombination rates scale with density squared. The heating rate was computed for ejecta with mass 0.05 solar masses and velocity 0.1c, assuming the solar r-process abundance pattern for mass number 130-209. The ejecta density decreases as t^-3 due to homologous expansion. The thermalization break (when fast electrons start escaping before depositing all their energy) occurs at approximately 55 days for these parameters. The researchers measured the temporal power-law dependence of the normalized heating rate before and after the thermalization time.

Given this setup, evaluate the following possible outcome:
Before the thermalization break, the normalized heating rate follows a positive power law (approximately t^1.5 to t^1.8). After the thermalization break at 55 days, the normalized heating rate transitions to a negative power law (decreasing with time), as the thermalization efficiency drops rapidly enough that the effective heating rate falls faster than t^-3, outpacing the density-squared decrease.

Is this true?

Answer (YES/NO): NO